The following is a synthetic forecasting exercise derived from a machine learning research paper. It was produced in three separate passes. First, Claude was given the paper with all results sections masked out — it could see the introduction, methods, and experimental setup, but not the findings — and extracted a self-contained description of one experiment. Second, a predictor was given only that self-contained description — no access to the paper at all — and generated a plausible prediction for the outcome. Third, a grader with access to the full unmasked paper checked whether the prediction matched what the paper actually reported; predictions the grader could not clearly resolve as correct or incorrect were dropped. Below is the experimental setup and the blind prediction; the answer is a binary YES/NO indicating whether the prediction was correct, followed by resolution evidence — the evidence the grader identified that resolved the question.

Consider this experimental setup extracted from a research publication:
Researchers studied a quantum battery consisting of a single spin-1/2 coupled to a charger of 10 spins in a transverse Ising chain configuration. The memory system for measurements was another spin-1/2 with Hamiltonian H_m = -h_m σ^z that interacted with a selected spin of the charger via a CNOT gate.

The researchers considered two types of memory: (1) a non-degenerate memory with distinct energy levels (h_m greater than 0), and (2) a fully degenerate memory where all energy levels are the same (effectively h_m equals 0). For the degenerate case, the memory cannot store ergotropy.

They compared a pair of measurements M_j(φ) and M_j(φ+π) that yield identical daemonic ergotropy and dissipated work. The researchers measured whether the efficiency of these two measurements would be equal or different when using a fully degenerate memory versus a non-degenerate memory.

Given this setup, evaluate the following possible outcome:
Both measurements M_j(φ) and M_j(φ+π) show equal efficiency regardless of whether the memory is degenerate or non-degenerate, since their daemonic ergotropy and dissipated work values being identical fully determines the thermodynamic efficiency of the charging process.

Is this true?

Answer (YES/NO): NO